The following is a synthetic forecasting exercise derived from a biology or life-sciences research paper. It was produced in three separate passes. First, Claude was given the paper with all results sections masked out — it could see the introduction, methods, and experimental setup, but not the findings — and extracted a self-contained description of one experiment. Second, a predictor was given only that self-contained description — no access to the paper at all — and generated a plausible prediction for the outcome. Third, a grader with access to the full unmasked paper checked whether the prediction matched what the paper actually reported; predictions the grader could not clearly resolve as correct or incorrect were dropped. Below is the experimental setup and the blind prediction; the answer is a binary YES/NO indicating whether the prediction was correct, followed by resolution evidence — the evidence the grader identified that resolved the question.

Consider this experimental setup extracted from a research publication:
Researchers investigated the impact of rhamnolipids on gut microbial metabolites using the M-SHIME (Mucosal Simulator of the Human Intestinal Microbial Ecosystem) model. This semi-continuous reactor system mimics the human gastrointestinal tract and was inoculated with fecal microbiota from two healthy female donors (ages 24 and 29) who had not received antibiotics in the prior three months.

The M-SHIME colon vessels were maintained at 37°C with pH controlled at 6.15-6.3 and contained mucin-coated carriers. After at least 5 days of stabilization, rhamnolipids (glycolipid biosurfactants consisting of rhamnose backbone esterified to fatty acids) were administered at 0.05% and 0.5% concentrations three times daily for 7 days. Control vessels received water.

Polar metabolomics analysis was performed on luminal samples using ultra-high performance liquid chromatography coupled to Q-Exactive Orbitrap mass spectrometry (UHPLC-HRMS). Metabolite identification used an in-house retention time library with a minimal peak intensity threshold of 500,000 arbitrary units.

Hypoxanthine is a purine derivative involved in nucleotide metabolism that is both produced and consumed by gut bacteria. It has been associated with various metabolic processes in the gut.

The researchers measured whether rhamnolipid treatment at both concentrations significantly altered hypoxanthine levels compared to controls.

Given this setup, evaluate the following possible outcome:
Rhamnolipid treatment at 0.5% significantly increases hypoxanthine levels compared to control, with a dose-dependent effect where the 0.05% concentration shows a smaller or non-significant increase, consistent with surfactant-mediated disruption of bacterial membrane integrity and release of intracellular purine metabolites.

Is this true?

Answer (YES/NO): NO